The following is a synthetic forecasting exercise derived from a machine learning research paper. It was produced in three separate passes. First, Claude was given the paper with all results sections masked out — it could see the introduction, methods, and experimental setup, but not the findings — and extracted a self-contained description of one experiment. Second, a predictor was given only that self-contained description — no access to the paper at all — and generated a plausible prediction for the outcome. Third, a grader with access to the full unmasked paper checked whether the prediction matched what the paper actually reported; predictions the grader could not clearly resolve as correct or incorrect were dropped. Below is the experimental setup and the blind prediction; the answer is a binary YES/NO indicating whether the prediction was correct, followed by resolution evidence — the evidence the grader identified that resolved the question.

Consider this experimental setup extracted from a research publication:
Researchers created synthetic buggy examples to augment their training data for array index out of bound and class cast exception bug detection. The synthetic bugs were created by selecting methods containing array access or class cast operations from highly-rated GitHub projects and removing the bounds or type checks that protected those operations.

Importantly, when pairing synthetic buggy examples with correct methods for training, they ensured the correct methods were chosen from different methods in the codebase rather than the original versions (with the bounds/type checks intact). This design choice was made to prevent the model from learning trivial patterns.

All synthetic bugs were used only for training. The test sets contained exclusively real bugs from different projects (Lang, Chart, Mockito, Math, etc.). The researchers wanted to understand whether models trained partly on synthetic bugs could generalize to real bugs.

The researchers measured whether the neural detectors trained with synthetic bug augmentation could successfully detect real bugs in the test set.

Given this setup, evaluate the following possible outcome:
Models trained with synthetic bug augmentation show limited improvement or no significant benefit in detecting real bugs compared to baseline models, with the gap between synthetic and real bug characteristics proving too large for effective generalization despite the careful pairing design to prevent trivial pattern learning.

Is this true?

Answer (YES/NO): NO